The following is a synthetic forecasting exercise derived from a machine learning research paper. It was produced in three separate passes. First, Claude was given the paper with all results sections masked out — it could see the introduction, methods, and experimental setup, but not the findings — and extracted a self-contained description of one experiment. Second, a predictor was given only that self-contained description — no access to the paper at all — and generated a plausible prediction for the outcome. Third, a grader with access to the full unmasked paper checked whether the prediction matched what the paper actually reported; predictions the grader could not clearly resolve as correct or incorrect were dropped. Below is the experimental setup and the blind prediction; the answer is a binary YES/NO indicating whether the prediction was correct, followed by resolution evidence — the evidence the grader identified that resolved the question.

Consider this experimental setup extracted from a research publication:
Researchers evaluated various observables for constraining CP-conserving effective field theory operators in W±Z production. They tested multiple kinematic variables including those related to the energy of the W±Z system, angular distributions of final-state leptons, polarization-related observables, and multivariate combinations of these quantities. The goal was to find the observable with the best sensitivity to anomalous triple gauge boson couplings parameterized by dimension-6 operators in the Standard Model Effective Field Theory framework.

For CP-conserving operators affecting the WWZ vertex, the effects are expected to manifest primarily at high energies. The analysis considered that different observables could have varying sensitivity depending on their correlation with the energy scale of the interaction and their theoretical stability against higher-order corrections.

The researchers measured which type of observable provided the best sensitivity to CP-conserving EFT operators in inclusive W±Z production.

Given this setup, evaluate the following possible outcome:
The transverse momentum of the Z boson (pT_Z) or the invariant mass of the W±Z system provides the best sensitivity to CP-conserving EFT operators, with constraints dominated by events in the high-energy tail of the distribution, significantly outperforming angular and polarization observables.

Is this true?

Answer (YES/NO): NO